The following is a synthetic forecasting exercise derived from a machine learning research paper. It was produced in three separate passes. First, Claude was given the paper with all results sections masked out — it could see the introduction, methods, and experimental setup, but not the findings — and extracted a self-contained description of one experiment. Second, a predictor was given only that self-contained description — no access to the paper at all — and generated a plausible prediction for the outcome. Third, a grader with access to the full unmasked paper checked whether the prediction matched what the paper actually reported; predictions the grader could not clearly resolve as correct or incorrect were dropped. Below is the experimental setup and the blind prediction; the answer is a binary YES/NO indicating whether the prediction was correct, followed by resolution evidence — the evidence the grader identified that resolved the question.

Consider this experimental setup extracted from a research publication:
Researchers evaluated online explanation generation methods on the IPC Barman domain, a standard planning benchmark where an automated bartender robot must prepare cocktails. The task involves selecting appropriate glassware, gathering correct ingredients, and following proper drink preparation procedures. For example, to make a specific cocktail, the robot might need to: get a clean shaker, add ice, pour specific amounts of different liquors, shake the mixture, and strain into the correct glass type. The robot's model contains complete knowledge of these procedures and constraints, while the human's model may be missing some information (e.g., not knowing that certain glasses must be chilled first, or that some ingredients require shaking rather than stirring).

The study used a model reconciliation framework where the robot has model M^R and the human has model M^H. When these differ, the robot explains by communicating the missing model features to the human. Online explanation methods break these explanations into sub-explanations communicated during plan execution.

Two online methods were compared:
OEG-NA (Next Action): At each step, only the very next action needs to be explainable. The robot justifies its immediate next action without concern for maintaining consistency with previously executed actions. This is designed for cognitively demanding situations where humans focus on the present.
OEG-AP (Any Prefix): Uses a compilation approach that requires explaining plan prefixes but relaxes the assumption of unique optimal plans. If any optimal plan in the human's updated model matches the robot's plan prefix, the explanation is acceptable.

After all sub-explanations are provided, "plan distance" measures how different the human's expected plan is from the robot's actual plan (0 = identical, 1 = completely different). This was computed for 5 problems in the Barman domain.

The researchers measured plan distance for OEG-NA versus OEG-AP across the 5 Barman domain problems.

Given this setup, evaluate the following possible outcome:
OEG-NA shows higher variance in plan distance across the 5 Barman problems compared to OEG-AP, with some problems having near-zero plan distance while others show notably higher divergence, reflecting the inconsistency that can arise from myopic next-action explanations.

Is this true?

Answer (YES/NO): NO